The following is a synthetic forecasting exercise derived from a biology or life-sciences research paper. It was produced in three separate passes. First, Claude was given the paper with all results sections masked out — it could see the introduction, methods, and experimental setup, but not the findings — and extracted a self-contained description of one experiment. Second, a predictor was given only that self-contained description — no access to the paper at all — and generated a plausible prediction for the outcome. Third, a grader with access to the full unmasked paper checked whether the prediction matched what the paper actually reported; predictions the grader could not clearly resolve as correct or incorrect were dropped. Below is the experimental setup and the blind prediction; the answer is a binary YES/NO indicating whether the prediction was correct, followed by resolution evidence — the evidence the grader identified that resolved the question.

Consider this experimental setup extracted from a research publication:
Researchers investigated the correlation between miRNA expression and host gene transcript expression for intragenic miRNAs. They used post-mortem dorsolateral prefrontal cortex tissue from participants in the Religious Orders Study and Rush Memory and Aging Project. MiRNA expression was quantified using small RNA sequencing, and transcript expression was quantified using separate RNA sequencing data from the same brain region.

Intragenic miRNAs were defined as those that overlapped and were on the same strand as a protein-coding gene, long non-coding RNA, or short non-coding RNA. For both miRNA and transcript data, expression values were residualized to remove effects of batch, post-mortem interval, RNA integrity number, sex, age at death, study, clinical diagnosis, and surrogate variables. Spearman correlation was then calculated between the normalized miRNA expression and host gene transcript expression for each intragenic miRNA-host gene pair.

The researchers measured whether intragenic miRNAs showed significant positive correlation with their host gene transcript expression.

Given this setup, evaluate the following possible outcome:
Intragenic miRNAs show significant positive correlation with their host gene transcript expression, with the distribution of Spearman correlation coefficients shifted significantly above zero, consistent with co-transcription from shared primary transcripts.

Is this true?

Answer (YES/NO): YES